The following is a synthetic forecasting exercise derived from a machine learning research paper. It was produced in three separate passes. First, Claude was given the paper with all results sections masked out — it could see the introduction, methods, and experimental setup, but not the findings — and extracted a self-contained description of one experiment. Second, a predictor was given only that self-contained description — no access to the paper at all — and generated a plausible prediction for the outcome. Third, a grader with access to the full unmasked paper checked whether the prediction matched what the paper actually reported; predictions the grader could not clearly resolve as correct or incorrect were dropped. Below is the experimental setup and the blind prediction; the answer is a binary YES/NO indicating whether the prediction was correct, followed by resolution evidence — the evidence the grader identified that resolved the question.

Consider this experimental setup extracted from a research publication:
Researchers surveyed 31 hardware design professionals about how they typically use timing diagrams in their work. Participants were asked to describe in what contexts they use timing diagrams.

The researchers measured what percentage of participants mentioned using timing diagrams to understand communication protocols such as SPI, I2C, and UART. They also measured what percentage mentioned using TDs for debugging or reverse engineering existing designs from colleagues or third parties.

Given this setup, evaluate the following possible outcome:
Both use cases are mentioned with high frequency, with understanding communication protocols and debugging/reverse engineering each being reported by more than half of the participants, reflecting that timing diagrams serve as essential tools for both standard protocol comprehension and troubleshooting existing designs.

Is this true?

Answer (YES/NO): NO